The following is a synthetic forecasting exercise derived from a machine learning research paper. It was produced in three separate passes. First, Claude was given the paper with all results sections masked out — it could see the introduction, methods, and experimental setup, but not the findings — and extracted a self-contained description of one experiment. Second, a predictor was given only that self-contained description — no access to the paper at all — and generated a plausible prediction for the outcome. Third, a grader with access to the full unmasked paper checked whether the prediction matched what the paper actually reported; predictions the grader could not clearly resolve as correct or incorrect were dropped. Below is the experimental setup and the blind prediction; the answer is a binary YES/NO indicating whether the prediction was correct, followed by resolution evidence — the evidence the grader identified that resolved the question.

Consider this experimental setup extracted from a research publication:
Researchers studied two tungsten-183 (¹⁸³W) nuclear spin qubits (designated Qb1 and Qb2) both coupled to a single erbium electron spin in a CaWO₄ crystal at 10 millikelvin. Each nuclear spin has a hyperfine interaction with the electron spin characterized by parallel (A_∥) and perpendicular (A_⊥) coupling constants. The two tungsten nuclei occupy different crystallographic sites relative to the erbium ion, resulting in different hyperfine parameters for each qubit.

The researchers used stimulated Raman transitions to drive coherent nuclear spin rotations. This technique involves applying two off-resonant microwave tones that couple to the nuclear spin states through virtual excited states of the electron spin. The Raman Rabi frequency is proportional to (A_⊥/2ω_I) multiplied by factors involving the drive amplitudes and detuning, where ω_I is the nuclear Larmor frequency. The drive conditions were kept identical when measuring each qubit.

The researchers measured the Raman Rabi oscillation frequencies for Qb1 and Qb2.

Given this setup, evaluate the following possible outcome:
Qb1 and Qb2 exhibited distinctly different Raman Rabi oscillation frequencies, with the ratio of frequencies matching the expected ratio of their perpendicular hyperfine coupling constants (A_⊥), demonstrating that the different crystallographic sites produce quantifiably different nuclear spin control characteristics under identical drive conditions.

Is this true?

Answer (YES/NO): NO